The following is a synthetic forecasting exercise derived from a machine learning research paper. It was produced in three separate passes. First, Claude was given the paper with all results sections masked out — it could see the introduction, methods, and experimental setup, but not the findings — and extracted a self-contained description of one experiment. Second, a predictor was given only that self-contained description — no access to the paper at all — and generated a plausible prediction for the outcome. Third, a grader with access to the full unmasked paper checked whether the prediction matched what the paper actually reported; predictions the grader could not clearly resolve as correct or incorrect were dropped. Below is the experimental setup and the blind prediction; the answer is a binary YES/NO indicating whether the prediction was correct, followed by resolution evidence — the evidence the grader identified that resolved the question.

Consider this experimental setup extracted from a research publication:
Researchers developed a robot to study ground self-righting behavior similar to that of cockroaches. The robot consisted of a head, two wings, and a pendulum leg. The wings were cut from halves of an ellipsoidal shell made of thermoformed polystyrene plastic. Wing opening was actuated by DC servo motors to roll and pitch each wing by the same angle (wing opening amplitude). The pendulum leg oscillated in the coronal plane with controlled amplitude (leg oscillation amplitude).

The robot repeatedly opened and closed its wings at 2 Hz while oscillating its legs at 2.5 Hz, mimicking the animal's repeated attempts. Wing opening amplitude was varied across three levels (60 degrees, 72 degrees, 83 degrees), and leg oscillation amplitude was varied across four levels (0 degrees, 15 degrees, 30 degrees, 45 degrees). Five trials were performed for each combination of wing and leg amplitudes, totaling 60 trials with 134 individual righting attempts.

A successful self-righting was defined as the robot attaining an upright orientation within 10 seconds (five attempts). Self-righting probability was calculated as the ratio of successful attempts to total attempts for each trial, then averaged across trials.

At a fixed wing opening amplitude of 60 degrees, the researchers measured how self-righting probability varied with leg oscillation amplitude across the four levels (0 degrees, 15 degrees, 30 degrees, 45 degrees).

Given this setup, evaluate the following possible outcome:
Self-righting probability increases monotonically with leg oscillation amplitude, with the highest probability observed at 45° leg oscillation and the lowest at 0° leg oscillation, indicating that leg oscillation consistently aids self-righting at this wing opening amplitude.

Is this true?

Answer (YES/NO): YES